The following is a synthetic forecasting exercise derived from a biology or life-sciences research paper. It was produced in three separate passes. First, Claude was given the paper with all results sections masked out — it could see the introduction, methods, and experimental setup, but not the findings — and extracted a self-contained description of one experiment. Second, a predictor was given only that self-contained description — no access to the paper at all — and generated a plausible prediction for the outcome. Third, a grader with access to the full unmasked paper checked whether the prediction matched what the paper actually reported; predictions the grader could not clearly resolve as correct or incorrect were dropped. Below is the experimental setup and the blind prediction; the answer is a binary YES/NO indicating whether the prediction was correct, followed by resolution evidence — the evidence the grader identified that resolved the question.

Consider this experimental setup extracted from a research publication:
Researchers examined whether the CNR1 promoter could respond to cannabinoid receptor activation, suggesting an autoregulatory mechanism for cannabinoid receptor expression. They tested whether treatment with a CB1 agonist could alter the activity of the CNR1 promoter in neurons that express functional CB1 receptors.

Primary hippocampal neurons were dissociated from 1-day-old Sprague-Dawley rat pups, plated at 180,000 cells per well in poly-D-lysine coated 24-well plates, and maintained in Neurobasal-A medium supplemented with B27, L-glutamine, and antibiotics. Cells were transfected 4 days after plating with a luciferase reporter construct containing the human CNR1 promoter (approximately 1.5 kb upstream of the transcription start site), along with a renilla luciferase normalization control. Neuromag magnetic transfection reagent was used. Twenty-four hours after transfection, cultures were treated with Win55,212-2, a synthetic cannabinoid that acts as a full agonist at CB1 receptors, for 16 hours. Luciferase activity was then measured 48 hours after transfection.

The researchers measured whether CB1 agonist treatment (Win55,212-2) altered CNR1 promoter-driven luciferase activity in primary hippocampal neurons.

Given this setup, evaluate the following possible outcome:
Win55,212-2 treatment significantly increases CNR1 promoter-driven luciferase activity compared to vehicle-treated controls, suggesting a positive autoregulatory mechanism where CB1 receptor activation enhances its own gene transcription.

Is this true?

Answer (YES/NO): YES